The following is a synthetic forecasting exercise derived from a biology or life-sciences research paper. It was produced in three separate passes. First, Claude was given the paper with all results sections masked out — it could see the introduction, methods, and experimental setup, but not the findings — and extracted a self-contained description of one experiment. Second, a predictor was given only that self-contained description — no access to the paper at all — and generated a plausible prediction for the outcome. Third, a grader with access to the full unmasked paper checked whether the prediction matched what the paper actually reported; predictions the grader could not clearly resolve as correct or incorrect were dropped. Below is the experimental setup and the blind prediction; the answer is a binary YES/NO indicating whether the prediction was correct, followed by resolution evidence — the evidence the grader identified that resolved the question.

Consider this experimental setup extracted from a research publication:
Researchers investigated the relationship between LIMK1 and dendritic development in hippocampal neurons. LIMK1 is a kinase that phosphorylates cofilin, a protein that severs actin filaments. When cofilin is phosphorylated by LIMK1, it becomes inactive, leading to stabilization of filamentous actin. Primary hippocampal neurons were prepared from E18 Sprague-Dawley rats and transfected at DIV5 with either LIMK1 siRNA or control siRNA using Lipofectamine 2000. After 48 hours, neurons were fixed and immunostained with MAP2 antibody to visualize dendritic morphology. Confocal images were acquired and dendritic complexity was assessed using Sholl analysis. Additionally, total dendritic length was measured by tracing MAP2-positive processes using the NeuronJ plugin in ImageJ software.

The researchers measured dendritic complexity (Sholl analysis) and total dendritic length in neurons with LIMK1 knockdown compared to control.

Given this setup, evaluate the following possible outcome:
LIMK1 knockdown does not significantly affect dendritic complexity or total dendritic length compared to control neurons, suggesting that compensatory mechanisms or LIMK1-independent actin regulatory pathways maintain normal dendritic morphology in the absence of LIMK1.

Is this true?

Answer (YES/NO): NO